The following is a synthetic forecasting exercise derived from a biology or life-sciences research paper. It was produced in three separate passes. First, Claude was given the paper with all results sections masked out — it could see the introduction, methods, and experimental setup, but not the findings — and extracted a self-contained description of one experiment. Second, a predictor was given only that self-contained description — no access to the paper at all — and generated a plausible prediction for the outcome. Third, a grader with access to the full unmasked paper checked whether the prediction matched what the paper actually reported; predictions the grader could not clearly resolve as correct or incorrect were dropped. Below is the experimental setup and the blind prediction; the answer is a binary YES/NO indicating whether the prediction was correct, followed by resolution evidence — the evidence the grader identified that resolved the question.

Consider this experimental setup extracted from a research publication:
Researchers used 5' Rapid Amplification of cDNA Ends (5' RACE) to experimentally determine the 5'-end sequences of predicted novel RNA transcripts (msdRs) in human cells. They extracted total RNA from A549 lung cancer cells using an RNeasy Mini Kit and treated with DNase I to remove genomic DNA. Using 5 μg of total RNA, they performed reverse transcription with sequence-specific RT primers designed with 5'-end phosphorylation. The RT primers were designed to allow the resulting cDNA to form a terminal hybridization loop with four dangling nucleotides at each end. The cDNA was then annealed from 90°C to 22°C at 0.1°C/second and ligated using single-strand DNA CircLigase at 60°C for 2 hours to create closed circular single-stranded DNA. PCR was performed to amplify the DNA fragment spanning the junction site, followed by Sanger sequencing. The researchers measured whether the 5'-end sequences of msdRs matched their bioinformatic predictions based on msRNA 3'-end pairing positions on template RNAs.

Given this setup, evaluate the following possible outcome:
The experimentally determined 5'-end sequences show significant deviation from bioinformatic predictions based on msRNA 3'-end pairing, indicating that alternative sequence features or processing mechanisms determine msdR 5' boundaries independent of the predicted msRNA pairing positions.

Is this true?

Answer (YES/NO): NO